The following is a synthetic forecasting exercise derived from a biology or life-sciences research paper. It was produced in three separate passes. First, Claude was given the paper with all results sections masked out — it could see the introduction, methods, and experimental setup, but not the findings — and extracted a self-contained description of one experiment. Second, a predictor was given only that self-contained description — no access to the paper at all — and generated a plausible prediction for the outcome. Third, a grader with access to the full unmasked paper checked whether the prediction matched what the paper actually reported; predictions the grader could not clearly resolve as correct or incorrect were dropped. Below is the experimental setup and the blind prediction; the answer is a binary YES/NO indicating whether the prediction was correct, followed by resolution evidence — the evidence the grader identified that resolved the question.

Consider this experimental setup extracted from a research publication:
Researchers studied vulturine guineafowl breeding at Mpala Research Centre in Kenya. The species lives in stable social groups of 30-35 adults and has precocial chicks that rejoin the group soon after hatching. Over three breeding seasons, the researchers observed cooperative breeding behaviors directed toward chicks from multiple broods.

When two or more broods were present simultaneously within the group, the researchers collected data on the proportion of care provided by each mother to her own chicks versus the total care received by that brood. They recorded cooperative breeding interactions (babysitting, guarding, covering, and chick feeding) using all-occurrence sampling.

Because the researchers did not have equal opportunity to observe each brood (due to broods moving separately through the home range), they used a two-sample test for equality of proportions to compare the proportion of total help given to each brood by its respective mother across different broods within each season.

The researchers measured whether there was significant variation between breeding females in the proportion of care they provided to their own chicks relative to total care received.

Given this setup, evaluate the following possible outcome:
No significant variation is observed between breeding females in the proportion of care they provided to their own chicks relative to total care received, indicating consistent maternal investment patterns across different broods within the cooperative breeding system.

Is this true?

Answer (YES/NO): NO